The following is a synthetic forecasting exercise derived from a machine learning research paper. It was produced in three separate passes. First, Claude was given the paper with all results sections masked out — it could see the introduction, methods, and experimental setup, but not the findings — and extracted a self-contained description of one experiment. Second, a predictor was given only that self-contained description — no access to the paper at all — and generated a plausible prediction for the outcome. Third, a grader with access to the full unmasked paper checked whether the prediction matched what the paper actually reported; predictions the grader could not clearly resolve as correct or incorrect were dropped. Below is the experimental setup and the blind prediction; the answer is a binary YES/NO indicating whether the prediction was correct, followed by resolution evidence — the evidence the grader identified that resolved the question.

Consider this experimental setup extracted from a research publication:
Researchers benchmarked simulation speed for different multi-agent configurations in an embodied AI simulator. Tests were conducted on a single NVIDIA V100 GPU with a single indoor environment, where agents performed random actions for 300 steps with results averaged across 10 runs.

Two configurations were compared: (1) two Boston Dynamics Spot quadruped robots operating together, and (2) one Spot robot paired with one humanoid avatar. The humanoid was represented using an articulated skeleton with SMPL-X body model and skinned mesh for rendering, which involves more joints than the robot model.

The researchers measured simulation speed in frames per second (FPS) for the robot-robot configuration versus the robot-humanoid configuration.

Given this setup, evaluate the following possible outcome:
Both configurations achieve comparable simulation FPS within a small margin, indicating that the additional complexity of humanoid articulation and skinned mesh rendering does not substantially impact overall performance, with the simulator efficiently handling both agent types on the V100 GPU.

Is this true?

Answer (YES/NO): YES